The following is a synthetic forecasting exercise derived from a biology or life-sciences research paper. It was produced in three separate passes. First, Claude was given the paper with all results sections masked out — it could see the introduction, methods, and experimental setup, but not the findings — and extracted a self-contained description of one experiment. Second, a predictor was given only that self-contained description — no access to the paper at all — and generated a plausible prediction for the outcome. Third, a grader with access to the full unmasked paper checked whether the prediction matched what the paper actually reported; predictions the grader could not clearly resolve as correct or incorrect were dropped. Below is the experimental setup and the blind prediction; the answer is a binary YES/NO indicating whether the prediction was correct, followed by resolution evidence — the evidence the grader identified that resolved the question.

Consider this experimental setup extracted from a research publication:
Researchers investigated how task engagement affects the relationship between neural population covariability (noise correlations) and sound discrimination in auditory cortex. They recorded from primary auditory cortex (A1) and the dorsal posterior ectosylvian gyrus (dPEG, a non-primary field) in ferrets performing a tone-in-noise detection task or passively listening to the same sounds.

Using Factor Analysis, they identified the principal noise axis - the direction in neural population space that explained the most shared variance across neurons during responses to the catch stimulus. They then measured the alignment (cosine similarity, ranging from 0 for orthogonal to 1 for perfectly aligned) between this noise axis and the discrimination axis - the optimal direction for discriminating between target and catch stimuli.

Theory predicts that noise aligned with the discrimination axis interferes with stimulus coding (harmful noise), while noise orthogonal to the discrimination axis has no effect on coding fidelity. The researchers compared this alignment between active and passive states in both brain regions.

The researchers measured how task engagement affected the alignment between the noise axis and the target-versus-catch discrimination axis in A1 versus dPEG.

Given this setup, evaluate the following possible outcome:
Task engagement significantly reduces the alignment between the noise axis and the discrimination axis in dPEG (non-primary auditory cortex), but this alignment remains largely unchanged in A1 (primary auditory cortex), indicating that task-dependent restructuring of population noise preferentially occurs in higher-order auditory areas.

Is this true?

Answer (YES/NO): NO